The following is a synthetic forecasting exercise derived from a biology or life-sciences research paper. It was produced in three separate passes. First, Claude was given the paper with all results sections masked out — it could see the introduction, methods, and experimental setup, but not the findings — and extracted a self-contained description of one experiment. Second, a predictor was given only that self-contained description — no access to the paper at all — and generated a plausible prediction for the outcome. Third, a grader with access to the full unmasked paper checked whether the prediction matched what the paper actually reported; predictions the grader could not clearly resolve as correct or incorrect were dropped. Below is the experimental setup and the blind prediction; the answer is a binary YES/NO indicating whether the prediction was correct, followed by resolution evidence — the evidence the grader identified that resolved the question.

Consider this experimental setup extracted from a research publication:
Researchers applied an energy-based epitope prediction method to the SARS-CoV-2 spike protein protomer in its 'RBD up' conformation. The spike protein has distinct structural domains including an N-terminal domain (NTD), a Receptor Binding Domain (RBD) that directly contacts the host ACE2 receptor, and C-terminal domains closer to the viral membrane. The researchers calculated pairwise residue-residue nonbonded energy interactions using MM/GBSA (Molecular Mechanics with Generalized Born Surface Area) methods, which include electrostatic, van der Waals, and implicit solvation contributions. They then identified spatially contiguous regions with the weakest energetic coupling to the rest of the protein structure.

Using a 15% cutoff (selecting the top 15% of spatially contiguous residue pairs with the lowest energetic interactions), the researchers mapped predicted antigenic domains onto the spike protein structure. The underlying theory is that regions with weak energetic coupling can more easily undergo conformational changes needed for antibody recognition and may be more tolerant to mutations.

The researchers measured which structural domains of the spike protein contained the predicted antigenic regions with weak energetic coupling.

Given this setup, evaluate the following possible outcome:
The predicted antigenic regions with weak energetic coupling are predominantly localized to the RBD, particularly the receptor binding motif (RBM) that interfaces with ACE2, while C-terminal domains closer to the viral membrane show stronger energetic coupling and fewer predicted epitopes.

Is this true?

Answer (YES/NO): NO